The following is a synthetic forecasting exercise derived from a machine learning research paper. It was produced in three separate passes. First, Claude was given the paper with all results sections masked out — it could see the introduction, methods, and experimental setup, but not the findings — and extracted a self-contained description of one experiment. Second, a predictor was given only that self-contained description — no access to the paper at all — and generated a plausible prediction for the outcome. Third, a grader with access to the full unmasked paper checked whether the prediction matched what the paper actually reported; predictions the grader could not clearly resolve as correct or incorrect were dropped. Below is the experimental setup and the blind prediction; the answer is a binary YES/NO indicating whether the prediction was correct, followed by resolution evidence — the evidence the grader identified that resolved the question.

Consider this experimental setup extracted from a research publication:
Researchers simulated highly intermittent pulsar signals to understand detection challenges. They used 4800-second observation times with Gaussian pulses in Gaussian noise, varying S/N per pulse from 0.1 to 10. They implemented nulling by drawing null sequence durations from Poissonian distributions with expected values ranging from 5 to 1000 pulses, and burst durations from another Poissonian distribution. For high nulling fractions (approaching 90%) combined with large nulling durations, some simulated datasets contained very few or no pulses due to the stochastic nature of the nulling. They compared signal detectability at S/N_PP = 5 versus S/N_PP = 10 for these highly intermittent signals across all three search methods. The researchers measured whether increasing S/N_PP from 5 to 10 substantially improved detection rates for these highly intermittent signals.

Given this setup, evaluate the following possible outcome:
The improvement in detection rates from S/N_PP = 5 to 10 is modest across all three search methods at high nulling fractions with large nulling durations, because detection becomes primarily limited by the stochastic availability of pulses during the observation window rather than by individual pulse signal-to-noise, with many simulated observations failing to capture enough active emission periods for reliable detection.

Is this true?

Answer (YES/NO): YES